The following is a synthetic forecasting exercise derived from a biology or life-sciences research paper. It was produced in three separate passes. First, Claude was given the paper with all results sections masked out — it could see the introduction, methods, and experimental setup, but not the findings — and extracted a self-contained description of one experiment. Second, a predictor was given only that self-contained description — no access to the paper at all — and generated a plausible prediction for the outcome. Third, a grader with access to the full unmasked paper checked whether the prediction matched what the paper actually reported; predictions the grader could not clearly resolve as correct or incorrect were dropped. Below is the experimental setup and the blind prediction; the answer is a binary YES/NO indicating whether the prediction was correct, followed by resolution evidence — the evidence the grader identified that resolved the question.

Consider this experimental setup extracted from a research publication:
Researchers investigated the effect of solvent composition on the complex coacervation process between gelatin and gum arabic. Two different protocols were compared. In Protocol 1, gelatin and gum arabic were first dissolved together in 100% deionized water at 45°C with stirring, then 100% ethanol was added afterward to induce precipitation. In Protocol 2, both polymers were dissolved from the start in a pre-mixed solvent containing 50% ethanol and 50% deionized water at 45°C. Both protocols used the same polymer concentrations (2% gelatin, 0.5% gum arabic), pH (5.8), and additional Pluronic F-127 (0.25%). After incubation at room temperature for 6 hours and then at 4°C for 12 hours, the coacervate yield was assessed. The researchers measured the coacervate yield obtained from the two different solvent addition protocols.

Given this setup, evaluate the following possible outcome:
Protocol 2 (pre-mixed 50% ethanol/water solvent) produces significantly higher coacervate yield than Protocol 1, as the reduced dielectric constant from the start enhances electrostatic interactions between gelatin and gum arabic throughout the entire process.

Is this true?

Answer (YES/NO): NO